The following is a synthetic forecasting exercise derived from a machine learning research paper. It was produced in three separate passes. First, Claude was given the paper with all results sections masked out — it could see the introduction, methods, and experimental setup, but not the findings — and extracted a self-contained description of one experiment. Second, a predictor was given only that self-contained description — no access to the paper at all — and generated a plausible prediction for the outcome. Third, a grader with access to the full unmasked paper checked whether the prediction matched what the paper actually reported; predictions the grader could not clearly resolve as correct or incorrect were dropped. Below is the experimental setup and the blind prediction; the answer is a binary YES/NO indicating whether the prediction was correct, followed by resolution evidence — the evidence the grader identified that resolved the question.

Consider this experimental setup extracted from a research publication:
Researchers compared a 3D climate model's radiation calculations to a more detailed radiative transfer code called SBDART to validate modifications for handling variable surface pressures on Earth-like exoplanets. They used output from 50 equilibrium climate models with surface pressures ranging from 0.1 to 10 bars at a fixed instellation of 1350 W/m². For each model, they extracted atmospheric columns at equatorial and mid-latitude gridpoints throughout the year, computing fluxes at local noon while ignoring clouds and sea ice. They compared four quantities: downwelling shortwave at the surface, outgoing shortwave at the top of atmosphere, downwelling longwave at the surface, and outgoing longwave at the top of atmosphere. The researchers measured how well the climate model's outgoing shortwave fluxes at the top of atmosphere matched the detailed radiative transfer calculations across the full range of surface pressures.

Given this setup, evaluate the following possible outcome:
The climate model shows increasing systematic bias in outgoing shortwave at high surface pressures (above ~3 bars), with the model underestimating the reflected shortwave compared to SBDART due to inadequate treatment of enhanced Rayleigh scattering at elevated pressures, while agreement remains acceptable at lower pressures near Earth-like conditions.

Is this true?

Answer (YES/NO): NO